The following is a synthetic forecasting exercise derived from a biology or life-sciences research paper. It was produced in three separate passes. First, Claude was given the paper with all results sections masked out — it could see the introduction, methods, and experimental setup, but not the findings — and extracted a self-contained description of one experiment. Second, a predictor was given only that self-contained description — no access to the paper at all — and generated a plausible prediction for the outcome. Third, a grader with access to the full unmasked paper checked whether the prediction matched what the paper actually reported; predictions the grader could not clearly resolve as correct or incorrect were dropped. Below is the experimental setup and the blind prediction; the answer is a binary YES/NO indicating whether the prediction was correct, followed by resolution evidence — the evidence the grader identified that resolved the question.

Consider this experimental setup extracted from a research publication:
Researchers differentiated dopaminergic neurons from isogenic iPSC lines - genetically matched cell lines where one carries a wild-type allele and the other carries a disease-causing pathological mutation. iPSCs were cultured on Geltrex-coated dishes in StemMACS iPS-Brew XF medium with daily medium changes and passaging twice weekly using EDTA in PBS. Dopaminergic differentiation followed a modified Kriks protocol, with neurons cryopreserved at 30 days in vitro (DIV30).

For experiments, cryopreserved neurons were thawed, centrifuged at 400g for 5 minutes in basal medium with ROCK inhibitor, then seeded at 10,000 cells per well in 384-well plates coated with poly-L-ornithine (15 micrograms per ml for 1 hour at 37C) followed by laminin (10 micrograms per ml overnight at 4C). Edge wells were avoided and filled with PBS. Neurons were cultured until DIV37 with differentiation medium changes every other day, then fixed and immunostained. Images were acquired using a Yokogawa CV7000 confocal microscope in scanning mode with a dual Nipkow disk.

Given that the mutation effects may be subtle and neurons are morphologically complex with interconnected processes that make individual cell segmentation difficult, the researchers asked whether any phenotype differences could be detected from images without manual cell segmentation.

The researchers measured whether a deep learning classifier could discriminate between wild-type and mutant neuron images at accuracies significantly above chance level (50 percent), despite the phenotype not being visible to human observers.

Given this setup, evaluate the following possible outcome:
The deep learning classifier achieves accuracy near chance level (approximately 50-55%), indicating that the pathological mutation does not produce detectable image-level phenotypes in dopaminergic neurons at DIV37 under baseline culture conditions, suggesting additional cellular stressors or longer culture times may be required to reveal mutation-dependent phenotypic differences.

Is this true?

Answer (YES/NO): NO